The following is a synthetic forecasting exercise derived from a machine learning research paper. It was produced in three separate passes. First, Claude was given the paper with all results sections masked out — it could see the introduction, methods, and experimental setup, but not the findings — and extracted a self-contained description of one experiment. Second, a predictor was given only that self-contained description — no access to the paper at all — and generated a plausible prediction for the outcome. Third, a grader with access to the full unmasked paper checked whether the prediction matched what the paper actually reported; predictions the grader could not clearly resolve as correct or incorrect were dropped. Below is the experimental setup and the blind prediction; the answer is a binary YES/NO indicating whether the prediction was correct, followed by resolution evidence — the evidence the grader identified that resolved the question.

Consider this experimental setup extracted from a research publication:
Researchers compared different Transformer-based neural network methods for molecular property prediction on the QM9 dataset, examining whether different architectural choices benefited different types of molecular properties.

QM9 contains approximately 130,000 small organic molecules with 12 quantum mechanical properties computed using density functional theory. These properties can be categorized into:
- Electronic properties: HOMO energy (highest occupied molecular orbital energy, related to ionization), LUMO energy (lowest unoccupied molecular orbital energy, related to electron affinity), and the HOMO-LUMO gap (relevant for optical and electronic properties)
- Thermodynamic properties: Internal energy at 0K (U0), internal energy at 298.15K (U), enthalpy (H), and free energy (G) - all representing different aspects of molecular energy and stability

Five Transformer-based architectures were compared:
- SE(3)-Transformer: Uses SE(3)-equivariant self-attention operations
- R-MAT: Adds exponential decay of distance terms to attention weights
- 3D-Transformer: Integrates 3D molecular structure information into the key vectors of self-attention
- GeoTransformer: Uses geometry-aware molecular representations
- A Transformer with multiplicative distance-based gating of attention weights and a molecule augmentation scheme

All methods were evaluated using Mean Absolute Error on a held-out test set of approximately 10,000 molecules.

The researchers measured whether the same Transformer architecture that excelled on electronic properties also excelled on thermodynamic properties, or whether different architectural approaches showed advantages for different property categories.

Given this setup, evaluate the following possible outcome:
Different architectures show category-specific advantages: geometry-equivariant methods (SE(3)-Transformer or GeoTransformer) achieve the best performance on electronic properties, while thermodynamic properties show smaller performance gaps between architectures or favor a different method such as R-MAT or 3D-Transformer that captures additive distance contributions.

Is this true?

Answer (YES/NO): NO